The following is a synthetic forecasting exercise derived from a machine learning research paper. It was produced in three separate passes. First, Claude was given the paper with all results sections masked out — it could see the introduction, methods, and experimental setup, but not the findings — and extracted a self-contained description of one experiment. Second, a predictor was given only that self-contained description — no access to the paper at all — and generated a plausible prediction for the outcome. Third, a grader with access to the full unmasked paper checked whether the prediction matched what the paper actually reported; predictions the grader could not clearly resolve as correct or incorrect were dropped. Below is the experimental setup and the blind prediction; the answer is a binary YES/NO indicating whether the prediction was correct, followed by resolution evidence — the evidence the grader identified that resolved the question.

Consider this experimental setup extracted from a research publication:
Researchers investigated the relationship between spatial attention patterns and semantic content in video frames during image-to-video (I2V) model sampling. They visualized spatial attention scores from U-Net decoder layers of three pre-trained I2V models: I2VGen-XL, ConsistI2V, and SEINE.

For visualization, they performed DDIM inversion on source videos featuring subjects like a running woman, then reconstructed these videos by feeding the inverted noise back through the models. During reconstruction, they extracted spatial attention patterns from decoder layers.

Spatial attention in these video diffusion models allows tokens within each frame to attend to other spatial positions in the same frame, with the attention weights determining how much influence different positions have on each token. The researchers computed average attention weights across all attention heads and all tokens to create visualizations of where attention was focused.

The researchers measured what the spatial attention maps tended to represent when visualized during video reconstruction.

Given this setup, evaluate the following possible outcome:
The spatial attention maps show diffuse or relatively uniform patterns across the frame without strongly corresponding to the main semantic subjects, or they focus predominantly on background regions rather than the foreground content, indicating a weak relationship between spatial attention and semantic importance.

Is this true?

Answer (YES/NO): NO